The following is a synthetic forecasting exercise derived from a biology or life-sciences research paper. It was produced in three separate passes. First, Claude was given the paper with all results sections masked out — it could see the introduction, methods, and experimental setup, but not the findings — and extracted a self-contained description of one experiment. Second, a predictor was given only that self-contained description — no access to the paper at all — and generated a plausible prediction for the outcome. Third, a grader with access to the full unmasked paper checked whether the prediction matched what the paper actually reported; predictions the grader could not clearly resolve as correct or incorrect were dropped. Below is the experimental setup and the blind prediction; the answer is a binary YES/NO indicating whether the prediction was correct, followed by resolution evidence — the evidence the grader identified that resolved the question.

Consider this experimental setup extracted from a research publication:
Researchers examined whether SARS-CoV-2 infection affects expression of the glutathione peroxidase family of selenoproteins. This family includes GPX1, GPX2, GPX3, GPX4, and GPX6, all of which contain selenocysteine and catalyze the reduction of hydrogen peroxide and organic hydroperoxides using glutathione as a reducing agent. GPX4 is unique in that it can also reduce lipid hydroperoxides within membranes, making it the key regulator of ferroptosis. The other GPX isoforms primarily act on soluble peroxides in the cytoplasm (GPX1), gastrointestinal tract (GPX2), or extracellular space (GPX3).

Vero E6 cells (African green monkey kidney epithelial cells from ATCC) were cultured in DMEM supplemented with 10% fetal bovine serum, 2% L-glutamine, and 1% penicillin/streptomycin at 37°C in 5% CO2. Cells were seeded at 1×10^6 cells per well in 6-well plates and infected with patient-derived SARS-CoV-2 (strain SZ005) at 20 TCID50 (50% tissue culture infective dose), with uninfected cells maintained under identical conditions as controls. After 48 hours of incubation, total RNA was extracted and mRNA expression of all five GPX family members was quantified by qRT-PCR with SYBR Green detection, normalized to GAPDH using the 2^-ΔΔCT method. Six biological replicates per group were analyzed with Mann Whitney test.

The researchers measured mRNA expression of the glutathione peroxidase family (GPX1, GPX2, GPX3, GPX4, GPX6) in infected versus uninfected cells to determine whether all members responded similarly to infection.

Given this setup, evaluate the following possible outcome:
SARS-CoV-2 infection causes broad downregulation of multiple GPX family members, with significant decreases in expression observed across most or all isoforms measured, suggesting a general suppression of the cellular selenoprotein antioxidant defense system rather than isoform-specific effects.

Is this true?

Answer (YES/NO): NO